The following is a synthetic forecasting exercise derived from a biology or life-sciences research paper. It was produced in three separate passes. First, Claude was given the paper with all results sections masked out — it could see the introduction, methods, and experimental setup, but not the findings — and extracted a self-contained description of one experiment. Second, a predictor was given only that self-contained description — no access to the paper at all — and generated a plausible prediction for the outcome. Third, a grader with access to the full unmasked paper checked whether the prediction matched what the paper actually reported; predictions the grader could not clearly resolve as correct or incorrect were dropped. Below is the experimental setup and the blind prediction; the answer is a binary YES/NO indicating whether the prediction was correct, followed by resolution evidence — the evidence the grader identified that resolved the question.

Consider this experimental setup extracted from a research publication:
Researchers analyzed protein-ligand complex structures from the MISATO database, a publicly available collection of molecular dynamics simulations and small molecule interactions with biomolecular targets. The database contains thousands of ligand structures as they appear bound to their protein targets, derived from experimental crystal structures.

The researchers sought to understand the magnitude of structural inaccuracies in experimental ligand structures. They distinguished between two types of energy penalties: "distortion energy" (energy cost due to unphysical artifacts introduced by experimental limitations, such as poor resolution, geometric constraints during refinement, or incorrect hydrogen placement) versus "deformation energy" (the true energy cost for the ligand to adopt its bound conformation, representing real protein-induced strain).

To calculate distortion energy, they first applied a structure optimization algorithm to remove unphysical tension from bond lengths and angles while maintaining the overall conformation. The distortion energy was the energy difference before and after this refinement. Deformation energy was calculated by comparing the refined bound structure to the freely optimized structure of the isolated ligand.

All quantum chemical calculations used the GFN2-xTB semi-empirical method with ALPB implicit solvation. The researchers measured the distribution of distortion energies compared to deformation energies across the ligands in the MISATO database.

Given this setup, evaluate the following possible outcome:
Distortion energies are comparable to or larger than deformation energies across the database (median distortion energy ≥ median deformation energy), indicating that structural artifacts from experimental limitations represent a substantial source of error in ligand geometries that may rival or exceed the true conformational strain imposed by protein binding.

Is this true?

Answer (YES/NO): YES